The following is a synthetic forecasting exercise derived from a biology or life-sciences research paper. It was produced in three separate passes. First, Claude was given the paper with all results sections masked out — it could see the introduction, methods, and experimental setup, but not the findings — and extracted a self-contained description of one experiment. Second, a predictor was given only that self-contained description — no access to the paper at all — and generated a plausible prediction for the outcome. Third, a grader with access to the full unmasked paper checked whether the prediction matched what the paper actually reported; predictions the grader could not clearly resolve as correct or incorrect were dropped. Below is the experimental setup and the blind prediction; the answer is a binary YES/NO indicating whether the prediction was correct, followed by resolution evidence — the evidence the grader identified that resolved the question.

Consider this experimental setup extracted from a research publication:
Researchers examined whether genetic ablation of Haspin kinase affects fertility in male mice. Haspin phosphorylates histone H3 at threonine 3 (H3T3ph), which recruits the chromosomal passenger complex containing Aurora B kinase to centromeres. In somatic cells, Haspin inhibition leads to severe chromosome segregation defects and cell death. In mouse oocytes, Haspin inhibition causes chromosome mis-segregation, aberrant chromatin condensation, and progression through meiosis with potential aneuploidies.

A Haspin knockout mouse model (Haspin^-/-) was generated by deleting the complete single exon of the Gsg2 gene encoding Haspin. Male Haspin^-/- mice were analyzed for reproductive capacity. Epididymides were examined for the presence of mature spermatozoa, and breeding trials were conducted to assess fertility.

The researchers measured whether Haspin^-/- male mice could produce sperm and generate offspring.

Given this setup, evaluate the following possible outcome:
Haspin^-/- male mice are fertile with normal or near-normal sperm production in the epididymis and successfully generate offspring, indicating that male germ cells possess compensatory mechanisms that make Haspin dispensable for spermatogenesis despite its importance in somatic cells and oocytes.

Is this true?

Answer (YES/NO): YES